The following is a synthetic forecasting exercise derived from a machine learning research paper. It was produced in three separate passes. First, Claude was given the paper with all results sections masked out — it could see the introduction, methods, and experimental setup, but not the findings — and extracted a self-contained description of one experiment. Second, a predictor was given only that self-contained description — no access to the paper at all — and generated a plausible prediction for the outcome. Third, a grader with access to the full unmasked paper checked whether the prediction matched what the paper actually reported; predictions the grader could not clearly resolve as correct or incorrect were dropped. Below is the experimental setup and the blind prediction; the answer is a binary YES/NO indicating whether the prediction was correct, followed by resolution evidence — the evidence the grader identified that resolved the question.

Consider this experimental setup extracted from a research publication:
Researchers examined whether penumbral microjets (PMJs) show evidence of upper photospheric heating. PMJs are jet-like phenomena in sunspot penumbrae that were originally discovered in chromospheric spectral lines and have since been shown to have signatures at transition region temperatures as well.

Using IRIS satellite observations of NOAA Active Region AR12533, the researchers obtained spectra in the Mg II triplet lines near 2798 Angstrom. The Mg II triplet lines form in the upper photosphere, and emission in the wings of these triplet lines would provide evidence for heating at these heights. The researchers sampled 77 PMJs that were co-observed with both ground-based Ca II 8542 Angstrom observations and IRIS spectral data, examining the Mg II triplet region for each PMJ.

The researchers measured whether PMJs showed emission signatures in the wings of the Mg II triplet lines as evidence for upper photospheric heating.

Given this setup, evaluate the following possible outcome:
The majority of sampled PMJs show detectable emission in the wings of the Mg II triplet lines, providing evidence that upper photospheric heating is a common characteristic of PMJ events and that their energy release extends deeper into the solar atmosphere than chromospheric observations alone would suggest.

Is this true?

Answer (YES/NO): NO